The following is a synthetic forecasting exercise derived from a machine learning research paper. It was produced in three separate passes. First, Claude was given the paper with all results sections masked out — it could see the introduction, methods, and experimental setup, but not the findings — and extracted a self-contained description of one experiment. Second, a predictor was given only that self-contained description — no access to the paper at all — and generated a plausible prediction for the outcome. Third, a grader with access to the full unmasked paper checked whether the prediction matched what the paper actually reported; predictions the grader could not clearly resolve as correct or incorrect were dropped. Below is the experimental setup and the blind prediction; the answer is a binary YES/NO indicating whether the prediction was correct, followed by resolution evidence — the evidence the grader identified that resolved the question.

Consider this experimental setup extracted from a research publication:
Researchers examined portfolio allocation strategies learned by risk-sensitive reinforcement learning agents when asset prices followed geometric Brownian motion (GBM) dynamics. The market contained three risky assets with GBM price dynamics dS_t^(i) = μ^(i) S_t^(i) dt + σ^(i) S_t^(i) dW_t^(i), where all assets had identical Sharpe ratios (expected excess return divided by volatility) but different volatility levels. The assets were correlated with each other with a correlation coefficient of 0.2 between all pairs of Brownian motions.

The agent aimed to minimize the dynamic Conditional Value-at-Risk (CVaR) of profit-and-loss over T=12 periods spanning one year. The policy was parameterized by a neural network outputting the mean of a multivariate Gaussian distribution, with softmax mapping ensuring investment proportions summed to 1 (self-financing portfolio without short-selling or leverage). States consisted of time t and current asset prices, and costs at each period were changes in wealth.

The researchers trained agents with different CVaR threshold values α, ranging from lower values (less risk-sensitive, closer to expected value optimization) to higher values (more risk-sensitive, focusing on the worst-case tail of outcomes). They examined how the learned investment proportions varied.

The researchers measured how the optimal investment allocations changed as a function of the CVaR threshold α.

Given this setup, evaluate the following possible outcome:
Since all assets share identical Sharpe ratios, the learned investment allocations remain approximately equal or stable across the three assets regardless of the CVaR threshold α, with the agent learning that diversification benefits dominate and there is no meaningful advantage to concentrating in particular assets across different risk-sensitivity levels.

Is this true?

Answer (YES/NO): NO